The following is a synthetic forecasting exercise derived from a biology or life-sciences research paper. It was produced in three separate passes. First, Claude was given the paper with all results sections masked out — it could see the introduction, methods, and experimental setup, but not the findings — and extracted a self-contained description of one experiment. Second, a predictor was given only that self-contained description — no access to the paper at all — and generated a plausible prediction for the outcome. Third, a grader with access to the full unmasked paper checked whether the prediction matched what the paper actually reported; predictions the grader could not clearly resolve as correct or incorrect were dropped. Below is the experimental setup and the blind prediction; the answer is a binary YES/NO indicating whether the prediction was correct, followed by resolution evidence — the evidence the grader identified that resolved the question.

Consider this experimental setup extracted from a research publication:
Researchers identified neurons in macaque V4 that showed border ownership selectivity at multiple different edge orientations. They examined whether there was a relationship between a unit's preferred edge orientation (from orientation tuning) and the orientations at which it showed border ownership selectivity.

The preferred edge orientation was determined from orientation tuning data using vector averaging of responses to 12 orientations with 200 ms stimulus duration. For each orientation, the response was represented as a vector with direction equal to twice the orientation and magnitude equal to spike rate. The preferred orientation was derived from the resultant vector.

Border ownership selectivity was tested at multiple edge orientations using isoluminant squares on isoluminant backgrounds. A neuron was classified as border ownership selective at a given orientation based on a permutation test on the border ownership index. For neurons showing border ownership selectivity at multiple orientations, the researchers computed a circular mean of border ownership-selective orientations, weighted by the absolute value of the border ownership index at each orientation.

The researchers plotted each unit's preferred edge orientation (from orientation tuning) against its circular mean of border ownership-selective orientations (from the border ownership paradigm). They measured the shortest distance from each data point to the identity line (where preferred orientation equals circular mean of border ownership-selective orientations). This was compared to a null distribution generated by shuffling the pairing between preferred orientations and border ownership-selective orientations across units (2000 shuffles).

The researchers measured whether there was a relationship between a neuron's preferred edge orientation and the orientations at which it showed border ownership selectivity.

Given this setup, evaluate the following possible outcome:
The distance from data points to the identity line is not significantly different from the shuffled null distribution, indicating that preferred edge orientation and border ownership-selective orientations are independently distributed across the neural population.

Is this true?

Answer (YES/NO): NO